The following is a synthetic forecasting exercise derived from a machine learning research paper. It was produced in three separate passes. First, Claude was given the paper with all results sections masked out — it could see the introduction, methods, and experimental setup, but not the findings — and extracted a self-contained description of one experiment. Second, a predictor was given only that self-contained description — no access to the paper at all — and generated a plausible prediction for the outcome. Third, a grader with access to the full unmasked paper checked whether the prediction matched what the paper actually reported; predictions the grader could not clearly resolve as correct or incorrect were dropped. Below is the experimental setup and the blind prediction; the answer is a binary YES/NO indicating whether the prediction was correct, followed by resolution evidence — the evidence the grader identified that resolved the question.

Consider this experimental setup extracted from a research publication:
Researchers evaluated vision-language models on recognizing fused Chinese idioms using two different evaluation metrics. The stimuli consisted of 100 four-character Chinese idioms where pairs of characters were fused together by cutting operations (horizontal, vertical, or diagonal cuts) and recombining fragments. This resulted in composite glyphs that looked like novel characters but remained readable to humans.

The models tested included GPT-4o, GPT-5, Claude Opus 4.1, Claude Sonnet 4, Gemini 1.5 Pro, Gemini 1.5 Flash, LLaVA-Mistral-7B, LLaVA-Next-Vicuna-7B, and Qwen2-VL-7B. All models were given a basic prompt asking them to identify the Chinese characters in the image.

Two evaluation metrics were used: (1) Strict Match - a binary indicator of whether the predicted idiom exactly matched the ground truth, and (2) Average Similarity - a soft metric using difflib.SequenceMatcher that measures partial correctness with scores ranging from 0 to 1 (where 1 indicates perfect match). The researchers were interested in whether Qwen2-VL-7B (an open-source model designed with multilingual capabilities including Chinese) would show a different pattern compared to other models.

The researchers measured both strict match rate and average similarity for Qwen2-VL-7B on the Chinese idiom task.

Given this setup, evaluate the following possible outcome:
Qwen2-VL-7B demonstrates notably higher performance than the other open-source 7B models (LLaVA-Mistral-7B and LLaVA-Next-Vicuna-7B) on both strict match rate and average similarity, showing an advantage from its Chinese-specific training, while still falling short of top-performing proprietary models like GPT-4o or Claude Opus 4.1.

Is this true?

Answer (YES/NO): NO